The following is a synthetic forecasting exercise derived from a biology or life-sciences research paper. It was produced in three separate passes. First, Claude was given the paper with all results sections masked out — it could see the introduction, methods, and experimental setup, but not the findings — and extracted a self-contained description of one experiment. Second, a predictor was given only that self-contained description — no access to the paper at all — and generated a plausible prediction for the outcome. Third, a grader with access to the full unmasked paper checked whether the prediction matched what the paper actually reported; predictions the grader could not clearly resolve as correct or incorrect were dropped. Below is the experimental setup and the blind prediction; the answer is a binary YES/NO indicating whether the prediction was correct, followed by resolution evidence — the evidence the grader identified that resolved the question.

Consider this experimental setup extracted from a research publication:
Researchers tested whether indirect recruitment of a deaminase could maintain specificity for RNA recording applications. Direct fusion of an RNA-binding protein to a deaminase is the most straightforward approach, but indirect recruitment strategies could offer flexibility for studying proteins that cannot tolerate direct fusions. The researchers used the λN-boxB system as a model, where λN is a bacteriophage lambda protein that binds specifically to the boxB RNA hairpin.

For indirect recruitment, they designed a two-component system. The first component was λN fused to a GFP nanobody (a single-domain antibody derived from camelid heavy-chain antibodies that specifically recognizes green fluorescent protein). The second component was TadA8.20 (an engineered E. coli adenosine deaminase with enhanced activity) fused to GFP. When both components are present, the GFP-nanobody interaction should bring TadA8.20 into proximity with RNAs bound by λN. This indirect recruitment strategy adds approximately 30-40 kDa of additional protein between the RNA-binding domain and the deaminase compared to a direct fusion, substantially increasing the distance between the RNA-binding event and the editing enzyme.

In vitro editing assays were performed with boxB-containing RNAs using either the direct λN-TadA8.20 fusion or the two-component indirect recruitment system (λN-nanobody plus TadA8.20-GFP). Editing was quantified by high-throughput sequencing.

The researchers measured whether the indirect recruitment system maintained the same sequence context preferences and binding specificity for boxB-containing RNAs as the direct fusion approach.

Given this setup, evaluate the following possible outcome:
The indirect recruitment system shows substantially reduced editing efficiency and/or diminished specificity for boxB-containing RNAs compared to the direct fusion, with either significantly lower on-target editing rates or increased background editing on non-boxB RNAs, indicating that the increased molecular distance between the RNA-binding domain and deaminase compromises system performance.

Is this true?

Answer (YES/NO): NO